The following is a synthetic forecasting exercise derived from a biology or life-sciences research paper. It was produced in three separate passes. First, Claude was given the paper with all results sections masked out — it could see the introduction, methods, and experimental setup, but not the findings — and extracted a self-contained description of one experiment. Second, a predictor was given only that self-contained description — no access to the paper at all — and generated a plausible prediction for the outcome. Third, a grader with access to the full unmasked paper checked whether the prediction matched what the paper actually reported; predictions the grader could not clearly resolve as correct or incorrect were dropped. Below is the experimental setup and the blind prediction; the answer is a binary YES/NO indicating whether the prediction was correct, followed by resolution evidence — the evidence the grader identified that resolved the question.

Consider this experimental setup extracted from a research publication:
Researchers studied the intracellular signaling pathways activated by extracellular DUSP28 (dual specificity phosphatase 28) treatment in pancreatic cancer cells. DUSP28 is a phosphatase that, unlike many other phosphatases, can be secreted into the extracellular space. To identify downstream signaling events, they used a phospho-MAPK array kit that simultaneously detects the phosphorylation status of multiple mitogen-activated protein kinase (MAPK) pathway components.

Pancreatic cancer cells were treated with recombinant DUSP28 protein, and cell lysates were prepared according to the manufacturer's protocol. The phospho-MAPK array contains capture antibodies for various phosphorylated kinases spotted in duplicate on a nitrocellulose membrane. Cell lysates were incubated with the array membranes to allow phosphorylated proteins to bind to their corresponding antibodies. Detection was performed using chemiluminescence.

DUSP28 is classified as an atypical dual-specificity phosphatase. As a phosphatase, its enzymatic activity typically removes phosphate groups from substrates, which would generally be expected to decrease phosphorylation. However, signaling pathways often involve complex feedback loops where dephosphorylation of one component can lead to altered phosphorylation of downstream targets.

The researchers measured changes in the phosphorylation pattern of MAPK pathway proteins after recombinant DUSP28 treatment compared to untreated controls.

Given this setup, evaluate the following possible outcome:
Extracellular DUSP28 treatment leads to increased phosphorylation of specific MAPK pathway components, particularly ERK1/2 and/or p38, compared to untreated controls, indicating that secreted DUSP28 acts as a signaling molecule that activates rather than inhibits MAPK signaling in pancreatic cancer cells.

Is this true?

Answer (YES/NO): YES